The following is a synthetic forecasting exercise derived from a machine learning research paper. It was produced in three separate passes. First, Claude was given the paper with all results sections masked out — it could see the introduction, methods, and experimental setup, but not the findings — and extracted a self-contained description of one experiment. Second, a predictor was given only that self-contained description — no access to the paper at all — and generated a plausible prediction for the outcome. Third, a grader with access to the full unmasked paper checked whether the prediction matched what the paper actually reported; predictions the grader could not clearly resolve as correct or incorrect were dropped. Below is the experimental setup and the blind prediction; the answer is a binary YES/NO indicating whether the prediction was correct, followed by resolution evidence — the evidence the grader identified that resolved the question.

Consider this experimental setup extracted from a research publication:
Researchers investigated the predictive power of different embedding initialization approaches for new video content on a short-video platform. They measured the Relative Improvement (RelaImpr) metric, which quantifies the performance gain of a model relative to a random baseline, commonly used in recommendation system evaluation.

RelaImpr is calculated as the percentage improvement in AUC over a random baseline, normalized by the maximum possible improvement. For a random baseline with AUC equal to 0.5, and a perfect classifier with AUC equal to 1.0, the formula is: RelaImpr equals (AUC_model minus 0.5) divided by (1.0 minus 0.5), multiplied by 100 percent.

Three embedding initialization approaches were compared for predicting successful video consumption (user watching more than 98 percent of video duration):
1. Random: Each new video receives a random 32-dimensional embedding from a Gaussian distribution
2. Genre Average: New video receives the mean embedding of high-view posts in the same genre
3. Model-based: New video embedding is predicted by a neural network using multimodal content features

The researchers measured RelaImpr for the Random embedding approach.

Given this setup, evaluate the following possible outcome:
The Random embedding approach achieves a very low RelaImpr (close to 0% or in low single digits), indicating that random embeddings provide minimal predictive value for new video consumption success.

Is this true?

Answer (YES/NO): YES